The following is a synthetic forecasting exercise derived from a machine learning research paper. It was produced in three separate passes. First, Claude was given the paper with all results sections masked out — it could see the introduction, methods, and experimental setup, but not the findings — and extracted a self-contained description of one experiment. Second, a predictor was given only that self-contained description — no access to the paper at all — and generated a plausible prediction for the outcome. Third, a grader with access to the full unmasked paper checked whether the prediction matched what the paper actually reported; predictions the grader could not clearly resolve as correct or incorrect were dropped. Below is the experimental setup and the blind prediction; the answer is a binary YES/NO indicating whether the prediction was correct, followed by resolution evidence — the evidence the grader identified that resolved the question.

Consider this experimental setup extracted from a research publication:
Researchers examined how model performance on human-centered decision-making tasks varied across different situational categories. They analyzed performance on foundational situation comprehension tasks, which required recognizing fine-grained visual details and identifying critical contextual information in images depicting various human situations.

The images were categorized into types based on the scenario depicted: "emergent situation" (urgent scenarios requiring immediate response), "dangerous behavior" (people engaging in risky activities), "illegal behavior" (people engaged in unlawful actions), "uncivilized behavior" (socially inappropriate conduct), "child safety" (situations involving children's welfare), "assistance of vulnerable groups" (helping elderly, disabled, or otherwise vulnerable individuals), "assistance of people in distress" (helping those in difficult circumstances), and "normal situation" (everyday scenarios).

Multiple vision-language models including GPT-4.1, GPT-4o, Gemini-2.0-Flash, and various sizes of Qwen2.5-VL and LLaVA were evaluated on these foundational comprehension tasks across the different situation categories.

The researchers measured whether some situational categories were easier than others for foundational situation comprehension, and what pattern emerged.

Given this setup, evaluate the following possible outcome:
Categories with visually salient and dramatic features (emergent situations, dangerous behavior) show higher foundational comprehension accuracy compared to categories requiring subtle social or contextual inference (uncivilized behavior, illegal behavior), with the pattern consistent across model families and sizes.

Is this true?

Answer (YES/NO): NO